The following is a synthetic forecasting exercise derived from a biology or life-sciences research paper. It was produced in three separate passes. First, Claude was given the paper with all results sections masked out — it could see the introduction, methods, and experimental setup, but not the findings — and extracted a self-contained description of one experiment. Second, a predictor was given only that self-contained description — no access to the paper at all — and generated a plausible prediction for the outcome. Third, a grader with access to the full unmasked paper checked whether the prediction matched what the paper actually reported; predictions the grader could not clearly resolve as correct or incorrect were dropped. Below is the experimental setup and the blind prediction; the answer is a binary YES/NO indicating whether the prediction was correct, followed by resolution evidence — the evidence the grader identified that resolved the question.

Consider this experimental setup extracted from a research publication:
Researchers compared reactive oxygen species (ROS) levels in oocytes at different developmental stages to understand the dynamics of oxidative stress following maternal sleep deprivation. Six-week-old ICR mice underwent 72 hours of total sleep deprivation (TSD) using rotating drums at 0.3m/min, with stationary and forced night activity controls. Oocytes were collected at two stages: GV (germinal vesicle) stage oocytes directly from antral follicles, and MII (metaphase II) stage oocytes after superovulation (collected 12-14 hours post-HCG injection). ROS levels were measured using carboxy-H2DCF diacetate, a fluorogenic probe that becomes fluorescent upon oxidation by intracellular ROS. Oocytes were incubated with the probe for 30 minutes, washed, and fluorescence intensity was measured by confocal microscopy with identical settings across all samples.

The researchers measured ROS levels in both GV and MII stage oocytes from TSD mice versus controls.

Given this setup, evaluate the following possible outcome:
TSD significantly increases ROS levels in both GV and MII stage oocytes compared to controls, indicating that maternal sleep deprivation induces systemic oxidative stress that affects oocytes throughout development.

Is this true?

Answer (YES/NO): YES